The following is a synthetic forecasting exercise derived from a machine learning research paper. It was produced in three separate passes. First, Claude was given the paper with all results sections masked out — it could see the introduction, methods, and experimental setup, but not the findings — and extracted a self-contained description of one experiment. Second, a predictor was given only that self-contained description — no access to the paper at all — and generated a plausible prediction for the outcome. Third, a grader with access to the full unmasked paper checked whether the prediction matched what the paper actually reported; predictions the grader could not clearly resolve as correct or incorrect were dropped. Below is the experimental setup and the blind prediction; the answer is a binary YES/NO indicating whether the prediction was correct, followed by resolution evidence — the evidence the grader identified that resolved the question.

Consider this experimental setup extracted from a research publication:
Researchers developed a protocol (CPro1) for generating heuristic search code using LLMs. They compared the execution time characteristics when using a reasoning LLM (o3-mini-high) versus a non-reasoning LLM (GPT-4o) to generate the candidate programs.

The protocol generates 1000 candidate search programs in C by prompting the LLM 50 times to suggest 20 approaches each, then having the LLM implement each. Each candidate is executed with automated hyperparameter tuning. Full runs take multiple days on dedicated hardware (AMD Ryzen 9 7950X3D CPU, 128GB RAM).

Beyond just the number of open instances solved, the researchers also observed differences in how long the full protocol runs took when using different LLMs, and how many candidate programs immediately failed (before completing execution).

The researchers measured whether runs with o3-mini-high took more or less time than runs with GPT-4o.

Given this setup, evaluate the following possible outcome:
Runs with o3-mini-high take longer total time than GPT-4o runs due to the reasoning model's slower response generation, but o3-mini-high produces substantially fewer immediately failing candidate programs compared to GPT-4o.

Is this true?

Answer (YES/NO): NO